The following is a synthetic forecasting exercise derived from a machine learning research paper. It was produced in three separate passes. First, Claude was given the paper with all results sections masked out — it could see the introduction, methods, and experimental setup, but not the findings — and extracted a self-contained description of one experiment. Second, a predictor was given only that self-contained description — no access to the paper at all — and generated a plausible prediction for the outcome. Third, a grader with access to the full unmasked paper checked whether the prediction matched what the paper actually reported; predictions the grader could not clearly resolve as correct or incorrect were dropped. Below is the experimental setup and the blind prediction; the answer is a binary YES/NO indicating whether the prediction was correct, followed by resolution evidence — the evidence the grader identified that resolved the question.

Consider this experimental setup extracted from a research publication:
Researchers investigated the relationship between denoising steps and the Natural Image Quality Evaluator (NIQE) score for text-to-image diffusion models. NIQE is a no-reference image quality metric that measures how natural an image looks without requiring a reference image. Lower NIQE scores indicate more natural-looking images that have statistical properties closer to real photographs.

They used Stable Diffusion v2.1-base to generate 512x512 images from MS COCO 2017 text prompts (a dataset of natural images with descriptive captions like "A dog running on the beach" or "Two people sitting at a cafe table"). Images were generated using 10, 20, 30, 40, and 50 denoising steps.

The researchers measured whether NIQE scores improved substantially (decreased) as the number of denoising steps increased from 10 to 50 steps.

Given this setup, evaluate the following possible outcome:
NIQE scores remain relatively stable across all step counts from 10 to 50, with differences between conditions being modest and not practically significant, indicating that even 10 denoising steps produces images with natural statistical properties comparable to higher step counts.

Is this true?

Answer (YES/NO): NO